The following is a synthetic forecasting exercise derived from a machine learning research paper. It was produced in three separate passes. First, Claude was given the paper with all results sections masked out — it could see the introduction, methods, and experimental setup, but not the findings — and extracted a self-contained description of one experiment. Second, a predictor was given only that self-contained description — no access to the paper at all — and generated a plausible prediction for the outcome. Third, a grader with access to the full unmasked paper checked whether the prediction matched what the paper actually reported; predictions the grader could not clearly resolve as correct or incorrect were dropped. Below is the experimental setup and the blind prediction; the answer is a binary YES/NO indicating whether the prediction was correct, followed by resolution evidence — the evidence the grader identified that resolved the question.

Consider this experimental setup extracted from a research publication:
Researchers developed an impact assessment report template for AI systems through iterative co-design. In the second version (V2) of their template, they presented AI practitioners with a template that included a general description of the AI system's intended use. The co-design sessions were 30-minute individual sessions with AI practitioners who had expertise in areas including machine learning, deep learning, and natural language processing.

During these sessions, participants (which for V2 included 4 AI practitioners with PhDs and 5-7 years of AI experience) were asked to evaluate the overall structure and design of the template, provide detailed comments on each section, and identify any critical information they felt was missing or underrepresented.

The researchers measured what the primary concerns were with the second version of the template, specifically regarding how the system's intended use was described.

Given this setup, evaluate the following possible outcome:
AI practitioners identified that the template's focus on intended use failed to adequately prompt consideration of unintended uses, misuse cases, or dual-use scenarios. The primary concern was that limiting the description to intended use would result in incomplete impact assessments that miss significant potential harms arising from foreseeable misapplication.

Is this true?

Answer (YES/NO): NO